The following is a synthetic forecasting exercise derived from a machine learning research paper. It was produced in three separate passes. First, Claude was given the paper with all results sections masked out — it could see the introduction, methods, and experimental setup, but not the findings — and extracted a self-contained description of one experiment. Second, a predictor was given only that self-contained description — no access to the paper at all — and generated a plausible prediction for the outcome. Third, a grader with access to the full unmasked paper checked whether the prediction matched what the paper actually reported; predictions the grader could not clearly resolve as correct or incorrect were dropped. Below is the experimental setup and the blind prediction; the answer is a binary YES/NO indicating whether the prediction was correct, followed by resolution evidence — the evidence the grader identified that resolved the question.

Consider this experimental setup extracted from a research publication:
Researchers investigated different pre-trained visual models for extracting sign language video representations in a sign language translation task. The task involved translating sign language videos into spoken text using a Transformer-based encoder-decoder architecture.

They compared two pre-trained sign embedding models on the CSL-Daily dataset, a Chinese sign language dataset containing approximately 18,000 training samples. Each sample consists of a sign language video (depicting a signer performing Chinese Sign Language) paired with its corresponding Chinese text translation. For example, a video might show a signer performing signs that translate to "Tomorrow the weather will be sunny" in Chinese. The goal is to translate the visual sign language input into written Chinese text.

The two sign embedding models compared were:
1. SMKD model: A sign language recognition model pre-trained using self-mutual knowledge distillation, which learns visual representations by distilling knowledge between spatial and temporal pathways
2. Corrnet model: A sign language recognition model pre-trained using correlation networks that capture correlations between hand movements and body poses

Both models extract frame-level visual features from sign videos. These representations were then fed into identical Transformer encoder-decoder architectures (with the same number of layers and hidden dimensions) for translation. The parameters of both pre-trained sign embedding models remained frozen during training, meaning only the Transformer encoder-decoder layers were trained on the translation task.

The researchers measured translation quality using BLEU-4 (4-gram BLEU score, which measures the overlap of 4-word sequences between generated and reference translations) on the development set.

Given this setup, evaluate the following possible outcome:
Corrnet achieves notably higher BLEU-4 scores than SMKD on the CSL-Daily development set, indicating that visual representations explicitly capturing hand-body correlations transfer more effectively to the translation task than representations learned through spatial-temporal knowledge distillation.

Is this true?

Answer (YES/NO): NO